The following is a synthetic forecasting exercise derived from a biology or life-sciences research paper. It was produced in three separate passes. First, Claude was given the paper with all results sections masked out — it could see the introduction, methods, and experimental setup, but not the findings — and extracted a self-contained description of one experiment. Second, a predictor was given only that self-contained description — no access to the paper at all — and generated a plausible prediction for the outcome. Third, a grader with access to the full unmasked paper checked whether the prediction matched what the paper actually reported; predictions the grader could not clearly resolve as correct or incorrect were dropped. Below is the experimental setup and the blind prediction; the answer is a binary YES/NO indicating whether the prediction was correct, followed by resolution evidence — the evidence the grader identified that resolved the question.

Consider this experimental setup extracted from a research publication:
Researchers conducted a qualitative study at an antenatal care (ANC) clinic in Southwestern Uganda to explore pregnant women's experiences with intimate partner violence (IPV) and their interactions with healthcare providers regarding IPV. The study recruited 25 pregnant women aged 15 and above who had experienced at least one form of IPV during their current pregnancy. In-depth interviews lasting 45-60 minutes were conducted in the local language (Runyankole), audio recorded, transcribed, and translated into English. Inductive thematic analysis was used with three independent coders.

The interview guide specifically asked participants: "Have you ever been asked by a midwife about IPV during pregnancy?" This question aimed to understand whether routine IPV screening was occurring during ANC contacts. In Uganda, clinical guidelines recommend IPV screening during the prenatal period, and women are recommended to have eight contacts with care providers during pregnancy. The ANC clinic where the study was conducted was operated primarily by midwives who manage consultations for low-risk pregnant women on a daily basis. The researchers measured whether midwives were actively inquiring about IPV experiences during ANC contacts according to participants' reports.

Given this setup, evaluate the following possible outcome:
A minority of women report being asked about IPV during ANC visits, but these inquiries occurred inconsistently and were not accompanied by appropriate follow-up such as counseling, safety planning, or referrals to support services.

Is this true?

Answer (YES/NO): NO